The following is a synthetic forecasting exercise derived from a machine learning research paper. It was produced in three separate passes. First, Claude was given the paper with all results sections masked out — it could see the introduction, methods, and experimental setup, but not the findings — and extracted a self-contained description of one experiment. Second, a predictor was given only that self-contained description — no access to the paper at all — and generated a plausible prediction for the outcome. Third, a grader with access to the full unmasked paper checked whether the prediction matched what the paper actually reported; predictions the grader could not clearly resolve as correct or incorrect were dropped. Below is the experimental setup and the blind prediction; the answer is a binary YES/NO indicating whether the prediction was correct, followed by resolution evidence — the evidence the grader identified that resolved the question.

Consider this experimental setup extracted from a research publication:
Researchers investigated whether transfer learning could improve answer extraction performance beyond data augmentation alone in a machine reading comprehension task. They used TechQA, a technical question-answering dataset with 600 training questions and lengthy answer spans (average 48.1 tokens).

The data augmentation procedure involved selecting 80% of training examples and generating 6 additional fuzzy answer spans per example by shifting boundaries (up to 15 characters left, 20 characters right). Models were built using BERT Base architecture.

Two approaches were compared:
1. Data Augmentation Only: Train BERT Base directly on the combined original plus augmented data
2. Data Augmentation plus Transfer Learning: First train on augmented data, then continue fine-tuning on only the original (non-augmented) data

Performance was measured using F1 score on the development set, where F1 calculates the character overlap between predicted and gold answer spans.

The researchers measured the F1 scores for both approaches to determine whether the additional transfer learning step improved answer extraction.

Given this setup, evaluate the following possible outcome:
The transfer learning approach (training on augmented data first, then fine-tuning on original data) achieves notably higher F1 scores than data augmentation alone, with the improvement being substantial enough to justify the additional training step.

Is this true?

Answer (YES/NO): NO